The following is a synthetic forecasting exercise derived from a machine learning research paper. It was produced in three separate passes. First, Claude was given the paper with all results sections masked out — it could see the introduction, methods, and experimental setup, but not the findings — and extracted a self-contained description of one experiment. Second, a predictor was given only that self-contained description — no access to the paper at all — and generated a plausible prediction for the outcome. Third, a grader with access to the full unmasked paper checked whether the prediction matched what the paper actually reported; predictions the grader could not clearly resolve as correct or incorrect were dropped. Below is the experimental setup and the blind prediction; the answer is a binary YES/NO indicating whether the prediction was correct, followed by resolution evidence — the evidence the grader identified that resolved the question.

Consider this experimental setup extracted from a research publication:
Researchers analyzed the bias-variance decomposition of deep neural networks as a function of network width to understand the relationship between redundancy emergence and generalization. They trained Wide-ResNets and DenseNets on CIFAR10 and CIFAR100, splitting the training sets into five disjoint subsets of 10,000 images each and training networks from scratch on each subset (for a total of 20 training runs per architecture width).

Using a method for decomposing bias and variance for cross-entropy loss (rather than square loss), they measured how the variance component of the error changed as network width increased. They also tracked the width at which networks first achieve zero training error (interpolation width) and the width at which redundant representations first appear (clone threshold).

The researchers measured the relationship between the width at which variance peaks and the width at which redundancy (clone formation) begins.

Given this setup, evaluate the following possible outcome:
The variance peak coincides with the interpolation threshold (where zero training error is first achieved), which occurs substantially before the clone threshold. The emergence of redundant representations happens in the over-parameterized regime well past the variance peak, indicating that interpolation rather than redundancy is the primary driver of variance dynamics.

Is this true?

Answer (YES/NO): NO